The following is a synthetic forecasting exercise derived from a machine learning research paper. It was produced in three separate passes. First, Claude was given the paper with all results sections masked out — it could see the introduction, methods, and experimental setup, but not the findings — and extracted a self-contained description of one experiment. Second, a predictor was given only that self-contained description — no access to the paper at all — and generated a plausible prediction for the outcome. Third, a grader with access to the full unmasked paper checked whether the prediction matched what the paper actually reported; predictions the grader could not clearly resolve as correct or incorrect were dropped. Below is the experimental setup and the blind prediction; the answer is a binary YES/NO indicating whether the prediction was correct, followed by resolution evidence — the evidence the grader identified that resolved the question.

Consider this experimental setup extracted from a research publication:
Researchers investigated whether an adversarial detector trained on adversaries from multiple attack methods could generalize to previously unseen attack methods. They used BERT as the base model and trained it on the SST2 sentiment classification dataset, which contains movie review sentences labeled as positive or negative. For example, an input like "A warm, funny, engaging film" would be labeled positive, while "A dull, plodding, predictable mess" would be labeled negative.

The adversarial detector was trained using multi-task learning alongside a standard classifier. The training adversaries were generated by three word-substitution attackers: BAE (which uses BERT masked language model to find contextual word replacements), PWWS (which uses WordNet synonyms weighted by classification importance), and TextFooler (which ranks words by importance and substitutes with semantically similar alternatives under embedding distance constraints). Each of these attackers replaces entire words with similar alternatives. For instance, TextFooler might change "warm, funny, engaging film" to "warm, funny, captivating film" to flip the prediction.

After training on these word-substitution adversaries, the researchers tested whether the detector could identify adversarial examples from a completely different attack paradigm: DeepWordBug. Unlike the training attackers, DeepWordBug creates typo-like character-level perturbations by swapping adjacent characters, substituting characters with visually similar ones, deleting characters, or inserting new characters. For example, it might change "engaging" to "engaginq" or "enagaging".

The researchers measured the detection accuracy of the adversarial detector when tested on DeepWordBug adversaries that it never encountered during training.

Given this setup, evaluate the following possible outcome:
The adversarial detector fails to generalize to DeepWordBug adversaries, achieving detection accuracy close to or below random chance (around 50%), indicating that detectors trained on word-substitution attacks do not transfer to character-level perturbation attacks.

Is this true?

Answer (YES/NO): NO